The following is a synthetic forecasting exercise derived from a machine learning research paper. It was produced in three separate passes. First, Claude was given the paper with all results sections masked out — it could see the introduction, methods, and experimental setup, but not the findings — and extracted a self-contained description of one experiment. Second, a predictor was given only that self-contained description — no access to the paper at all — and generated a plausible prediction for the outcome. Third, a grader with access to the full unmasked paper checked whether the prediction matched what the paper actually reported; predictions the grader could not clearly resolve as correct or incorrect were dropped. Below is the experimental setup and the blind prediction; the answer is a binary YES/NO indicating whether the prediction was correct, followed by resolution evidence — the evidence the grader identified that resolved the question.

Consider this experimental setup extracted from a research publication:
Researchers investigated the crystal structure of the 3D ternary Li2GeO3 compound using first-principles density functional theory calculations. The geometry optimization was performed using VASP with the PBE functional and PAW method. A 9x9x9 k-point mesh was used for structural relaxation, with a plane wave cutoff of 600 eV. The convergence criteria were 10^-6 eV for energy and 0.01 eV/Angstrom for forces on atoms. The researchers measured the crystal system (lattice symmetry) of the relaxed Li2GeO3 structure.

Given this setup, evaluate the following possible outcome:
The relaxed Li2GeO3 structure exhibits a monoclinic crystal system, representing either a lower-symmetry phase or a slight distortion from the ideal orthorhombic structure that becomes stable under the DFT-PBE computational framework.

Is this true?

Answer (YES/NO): NO